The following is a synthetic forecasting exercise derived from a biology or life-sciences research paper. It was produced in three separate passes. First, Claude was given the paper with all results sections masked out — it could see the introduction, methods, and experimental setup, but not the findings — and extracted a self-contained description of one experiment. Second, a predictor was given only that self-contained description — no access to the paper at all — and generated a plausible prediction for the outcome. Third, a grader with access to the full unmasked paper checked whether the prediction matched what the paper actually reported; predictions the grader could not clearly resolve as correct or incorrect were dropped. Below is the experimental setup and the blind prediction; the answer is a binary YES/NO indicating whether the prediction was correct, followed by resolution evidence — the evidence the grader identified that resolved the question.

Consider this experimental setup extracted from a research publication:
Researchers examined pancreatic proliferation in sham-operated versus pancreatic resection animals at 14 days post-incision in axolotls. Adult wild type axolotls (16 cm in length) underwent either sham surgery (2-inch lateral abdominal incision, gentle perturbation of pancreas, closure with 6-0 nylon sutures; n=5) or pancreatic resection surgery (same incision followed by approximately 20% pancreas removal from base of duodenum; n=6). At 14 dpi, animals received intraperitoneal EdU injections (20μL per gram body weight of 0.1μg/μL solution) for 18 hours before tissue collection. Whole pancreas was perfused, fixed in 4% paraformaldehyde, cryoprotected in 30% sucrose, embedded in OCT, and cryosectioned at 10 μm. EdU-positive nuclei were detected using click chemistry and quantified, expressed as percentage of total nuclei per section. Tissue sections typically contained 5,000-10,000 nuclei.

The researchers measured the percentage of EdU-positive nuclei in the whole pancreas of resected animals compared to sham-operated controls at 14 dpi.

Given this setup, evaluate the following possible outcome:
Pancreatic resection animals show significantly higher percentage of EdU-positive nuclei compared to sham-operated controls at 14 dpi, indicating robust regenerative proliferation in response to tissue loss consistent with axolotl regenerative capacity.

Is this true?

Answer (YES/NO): YES